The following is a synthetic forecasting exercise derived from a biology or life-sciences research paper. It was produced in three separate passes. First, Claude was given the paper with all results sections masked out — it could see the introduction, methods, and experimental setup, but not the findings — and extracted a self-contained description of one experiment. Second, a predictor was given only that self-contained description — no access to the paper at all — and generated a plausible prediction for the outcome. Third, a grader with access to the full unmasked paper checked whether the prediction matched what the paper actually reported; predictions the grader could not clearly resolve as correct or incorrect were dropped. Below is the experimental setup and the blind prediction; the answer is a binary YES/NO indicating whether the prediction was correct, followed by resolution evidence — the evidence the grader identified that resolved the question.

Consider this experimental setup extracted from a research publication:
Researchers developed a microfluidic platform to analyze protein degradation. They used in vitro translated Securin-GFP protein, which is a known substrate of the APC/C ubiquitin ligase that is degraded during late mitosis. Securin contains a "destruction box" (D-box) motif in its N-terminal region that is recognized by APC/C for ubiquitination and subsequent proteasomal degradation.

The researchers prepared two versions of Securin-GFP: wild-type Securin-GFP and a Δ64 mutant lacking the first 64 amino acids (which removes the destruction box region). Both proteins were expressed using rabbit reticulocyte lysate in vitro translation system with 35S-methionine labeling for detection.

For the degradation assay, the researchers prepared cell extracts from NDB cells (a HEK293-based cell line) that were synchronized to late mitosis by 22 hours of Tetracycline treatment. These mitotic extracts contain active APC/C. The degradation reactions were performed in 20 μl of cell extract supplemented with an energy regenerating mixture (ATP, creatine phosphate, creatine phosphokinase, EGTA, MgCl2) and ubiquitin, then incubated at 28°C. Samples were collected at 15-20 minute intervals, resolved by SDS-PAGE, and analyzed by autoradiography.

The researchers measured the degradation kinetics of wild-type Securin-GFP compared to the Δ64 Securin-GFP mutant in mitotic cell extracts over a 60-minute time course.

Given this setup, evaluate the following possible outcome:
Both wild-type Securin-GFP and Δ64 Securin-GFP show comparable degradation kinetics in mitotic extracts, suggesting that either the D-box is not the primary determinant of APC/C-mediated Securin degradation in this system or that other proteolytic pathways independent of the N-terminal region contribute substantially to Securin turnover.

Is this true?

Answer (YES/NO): NO